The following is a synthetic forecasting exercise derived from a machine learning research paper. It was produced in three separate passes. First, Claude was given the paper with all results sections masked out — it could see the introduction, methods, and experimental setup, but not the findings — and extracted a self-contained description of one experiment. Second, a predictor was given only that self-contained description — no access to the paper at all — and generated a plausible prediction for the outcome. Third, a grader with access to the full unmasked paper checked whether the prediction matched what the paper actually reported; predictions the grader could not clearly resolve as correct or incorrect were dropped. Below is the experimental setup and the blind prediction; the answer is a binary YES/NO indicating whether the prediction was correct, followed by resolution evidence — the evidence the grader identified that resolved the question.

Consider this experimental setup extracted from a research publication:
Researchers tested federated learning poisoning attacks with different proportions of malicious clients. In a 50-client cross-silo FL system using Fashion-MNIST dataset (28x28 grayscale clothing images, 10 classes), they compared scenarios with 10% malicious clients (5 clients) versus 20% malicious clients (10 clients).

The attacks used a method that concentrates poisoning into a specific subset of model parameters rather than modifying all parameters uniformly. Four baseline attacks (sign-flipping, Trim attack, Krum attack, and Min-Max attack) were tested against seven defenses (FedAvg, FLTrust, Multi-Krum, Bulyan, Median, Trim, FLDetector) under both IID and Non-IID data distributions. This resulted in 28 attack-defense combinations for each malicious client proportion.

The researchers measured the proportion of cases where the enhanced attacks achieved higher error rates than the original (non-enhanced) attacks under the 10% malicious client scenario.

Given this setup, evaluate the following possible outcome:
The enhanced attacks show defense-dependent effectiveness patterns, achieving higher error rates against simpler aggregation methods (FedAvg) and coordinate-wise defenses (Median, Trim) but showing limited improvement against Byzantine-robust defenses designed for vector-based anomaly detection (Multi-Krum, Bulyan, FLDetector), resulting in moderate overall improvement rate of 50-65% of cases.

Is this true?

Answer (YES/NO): NO